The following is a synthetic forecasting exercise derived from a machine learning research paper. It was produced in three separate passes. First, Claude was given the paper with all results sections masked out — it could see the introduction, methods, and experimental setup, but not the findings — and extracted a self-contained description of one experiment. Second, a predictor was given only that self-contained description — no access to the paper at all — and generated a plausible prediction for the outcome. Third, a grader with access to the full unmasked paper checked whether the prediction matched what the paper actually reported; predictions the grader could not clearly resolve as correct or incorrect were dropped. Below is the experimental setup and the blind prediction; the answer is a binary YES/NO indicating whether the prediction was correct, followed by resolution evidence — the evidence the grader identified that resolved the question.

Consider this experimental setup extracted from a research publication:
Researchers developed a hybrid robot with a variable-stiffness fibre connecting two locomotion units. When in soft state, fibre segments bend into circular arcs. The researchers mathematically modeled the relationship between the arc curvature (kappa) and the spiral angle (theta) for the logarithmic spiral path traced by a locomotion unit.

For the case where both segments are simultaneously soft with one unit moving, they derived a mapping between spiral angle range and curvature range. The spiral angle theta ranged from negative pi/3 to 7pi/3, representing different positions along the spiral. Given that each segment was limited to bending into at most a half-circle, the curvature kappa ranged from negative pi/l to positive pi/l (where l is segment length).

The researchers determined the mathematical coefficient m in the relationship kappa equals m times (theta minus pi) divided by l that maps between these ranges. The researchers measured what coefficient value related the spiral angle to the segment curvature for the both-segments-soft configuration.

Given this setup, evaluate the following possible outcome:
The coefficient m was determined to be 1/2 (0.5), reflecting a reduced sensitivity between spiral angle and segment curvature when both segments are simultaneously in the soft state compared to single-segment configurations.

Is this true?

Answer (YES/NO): NO